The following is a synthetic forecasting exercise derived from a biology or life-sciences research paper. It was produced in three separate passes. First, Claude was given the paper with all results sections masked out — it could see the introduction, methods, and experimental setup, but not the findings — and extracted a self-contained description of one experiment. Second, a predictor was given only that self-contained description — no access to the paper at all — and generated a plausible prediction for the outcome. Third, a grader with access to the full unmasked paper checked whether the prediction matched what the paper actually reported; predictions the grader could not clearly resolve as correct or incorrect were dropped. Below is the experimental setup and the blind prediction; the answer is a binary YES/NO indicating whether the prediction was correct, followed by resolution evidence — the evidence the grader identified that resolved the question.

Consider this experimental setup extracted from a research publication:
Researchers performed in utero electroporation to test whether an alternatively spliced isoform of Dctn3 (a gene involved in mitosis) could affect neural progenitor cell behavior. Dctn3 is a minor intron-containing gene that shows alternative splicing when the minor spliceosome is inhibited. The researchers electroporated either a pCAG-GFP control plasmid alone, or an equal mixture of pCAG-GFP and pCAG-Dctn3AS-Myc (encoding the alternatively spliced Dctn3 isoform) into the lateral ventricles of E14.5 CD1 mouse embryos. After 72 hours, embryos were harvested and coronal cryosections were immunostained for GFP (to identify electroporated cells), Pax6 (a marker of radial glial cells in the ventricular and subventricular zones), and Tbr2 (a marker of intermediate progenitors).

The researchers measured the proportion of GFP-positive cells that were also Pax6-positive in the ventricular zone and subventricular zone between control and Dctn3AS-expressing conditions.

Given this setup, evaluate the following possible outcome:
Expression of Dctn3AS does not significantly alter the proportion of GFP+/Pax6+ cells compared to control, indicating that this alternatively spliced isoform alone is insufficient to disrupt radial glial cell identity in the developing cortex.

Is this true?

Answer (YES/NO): NO